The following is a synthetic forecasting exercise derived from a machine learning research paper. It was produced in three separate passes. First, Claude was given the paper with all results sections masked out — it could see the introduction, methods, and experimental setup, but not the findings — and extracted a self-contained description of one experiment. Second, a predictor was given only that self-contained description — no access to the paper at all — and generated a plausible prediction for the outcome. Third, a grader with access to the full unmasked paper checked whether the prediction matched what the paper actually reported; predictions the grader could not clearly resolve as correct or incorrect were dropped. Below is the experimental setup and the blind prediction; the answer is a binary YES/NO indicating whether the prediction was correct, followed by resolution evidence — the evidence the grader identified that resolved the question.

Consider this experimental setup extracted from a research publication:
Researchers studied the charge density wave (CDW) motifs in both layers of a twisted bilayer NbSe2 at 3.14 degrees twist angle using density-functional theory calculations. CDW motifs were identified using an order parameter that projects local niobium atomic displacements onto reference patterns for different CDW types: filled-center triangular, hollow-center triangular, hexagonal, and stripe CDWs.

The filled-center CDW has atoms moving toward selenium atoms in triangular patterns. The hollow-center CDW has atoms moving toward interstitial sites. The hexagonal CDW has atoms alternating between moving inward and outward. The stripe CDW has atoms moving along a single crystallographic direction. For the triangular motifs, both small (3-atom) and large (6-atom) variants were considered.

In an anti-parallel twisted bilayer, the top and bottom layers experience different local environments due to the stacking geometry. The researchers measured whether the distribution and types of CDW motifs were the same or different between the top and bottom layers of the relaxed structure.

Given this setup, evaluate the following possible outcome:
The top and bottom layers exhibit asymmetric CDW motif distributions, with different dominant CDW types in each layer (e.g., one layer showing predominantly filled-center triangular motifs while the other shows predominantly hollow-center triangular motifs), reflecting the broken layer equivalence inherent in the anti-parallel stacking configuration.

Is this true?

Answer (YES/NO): YES